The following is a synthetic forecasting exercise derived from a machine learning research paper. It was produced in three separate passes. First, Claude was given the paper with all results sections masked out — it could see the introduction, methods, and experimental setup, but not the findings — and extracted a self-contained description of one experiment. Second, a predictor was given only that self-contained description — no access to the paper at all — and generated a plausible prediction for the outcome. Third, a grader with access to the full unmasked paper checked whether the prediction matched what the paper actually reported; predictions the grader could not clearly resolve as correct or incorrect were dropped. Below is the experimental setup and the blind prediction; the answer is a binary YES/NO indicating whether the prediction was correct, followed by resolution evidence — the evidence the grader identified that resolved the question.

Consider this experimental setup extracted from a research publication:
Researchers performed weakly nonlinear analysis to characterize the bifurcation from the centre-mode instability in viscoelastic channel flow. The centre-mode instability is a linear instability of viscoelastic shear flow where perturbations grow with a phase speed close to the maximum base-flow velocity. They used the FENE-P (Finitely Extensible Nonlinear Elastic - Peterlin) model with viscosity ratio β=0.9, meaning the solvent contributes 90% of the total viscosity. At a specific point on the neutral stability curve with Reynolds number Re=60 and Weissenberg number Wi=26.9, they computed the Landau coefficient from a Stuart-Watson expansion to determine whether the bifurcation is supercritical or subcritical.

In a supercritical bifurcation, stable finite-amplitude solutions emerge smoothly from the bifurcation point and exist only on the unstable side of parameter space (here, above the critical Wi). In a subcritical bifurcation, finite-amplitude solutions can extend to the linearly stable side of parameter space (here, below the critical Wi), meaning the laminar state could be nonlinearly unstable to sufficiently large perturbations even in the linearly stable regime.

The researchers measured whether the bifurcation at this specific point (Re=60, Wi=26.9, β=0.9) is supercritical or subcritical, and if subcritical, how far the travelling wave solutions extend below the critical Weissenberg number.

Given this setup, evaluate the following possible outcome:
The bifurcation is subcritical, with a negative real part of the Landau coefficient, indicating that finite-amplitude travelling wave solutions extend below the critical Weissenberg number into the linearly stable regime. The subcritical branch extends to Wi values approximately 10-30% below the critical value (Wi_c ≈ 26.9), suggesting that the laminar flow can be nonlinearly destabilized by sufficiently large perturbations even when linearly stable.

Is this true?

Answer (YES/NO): NO